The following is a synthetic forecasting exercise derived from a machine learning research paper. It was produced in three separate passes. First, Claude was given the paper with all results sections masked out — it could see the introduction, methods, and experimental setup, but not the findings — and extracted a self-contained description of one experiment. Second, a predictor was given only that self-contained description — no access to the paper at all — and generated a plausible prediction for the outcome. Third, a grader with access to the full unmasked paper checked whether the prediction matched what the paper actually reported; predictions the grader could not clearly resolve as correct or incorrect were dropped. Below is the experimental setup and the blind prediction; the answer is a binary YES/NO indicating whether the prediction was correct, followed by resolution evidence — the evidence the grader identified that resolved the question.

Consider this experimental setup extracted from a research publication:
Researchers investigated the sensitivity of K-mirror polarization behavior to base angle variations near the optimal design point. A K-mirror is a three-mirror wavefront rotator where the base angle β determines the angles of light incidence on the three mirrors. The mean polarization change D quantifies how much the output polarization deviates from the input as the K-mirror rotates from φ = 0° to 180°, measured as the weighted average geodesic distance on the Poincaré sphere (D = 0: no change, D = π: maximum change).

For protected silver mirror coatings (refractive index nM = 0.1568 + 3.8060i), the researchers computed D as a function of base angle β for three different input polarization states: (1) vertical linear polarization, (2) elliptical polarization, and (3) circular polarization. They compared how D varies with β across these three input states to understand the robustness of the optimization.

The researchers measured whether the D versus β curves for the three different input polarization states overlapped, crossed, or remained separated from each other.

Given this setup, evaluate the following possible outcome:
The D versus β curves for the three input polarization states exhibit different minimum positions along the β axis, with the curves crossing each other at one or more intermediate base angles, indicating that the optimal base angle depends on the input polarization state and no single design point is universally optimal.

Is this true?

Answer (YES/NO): NO